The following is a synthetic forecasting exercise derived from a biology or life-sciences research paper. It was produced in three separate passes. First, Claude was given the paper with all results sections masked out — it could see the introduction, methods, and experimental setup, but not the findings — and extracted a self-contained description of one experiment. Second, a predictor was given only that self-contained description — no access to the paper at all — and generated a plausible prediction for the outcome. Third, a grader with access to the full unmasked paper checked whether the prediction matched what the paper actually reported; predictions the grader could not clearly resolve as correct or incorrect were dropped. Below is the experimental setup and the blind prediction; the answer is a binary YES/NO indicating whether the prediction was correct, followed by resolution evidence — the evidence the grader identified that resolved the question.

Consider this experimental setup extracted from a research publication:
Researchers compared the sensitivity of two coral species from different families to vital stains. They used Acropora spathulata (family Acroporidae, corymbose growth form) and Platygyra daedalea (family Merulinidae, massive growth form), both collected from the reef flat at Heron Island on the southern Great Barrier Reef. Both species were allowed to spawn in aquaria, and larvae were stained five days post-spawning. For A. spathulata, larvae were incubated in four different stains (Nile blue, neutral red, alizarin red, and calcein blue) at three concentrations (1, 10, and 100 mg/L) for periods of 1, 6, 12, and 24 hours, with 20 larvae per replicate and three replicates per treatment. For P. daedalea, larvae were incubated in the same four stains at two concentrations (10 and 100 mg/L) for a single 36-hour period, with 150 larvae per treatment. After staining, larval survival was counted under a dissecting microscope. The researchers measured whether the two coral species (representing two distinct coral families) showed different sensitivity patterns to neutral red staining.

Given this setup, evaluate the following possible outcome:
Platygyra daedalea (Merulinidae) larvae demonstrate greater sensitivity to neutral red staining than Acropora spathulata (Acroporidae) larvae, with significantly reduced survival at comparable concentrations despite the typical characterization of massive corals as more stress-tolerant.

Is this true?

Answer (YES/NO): NO